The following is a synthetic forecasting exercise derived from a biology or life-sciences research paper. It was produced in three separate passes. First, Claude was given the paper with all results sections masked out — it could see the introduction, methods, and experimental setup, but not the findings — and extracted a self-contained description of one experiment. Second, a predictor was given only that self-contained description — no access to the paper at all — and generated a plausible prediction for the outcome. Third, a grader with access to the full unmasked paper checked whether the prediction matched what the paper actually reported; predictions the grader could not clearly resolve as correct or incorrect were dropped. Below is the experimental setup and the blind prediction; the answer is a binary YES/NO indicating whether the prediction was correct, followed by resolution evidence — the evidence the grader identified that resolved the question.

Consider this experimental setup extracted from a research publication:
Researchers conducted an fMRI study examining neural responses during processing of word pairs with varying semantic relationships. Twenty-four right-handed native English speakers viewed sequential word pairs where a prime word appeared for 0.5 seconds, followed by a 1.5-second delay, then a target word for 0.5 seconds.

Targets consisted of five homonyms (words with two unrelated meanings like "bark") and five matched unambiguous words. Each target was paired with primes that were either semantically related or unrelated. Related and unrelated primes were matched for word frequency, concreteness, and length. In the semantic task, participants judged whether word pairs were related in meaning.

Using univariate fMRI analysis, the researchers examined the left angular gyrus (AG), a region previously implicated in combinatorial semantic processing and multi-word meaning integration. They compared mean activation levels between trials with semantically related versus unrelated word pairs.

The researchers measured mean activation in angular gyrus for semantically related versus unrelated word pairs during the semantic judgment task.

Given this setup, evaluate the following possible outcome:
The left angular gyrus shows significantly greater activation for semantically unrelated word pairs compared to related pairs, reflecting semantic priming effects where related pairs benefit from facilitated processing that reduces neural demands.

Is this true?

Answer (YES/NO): NO